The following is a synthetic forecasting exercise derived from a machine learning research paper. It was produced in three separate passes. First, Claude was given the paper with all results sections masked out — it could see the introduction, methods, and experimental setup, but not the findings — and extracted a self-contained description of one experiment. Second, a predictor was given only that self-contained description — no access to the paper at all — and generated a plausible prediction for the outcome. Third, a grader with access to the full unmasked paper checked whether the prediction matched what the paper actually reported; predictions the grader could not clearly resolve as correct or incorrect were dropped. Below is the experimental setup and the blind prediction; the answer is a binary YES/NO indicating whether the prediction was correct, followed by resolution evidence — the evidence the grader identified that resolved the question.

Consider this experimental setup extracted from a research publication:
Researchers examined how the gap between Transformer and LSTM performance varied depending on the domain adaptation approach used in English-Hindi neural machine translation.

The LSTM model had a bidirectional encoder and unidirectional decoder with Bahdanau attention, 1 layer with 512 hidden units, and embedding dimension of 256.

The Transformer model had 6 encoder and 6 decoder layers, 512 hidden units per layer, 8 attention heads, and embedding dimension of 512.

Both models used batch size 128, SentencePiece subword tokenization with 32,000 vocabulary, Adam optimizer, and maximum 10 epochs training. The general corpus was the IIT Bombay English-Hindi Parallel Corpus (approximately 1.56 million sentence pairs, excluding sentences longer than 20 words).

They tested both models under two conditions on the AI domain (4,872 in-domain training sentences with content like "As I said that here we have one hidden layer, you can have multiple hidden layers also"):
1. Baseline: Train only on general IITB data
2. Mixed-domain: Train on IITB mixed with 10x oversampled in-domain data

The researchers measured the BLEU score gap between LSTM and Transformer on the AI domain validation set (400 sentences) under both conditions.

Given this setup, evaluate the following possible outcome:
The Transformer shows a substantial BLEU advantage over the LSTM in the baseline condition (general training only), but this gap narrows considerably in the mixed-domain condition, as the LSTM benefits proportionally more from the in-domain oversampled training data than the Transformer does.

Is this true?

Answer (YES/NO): NO